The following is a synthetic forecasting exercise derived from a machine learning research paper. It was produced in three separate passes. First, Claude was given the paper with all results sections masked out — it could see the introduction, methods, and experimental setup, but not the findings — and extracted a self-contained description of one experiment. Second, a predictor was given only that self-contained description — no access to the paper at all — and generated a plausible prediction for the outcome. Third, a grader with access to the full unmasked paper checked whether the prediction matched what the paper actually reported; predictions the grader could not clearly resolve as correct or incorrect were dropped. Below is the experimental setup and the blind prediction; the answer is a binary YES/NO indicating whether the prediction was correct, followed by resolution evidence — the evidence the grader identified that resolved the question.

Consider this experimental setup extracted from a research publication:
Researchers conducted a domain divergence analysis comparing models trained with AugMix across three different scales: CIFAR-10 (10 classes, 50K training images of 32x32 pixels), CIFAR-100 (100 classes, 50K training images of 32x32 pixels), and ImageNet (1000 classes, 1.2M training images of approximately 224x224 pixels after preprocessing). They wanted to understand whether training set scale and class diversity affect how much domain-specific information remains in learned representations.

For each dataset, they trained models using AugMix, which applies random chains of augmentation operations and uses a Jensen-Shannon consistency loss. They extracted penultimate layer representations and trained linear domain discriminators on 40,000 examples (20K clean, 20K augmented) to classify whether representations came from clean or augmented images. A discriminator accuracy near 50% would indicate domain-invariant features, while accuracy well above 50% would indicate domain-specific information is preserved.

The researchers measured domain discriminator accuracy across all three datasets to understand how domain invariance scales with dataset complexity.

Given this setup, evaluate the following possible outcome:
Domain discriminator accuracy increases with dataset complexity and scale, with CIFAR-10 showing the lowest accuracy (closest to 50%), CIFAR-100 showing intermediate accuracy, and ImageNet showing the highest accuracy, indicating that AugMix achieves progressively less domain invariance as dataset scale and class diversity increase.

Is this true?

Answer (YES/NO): NO